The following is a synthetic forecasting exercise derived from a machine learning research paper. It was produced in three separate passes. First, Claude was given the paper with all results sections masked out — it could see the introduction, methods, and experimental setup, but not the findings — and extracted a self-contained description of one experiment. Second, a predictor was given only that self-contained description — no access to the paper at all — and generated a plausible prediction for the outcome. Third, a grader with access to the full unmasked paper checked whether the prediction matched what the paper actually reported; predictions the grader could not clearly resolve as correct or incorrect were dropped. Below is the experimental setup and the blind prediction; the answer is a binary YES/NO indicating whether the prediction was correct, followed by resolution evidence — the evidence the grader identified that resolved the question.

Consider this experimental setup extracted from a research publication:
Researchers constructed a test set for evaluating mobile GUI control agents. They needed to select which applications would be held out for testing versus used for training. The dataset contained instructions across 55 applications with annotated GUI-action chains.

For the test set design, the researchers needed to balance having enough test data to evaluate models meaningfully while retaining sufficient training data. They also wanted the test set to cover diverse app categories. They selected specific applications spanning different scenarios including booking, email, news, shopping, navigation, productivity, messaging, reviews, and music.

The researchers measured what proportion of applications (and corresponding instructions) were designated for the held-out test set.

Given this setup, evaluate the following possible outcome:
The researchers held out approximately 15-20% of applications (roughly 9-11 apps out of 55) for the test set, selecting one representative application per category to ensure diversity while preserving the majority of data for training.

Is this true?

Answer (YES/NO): YES